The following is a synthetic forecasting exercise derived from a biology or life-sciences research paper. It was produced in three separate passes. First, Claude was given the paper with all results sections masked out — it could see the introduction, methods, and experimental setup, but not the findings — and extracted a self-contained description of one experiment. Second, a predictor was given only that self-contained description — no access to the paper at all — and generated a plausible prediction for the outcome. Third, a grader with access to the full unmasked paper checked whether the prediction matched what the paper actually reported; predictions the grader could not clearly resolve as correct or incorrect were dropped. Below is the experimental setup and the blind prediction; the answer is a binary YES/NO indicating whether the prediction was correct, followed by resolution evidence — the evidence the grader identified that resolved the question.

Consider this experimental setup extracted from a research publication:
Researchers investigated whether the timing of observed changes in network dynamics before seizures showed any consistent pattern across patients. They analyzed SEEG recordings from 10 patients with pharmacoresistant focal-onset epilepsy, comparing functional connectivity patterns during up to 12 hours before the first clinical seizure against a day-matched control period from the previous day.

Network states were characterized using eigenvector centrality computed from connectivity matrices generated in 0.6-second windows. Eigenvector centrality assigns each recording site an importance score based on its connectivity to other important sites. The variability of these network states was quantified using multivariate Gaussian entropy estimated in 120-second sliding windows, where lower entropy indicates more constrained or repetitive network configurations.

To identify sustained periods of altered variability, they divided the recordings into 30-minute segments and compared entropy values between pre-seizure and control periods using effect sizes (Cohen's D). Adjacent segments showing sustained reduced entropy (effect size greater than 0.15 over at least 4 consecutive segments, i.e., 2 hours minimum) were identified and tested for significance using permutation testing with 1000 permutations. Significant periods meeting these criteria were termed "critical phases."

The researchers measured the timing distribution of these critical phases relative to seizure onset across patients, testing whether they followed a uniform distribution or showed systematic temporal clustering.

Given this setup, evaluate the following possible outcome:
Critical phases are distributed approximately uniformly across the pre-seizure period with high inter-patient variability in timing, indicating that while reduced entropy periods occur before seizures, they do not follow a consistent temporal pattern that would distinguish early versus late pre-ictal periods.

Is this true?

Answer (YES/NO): NO